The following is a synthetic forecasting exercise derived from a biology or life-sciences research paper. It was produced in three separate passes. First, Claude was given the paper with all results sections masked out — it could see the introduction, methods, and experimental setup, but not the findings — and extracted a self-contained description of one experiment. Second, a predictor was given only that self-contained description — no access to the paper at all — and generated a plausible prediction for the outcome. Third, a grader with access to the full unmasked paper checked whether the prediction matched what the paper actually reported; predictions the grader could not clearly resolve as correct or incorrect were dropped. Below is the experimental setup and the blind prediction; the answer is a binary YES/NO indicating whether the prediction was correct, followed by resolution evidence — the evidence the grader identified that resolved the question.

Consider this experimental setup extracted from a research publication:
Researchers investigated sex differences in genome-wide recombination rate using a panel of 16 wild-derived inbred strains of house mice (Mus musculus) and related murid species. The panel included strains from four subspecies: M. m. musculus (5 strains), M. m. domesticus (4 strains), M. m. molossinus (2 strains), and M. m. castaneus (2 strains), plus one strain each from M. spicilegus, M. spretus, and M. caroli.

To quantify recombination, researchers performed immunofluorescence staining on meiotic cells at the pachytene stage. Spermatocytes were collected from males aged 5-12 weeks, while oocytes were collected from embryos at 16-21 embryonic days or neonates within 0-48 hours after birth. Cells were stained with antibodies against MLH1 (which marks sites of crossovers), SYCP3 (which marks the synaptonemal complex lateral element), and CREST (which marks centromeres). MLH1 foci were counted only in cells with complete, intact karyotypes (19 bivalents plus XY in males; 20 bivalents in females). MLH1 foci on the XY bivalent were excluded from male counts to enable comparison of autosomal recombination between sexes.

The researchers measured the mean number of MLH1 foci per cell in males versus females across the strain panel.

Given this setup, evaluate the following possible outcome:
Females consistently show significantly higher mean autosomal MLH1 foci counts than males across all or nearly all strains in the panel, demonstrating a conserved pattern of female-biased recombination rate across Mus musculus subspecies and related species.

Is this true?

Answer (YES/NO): NO